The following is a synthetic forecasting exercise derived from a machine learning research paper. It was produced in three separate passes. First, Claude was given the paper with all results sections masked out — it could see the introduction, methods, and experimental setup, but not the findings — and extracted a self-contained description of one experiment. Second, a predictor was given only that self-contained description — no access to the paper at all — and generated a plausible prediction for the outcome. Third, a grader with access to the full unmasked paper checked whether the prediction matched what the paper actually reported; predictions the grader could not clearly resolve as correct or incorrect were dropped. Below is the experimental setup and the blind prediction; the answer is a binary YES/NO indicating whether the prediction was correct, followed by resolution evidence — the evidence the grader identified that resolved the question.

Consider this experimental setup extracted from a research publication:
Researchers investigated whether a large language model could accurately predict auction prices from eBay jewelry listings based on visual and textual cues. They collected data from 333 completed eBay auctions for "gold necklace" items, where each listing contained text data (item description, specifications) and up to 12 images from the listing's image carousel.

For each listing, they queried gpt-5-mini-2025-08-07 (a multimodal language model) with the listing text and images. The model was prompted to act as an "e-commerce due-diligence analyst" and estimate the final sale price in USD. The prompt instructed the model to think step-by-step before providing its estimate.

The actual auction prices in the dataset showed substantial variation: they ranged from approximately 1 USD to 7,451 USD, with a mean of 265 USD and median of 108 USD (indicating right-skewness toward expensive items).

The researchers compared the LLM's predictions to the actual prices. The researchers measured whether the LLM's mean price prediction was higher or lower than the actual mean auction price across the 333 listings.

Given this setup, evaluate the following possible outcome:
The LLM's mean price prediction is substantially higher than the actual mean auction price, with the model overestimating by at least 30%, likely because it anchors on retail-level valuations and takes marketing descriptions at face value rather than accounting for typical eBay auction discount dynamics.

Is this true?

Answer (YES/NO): NO